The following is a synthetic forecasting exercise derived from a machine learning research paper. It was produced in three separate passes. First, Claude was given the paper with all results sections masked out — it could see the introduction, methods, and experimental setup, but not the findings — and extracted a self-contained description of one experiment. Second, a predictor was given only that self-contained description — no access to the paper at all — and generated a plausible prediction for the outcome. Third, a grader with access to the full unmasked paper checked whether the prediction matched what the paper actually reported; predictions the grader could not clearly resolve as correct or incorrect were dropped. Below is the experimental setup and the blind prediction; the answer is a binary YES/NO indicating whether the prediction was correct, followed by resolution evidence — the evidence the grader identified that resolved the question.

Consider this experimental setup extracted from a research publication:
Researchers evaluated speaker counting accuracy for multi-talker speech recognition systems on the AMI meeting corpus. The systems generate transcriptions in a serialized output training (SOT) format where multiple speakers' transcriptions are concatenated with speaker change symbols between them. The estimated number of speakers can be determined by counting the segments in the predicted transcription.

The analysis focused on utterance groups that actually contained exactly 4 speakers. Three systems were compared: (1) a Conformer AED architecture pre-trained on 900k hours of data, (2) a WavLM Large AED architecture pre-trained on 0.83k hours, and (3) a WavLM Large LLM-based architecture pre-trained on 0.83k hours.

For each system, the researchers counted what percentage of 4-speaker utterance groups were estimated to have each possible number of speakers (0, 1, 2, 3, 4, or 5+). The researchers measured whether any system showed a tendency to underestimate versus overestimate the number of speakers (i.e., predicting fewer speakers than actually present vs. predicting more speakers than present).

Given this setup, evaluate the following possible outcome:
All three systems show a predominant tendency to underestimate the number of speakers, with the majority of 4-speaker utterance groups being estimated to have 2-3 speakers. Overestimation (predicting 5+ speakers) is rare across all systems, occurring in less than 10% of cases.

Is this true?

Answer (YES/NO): YES